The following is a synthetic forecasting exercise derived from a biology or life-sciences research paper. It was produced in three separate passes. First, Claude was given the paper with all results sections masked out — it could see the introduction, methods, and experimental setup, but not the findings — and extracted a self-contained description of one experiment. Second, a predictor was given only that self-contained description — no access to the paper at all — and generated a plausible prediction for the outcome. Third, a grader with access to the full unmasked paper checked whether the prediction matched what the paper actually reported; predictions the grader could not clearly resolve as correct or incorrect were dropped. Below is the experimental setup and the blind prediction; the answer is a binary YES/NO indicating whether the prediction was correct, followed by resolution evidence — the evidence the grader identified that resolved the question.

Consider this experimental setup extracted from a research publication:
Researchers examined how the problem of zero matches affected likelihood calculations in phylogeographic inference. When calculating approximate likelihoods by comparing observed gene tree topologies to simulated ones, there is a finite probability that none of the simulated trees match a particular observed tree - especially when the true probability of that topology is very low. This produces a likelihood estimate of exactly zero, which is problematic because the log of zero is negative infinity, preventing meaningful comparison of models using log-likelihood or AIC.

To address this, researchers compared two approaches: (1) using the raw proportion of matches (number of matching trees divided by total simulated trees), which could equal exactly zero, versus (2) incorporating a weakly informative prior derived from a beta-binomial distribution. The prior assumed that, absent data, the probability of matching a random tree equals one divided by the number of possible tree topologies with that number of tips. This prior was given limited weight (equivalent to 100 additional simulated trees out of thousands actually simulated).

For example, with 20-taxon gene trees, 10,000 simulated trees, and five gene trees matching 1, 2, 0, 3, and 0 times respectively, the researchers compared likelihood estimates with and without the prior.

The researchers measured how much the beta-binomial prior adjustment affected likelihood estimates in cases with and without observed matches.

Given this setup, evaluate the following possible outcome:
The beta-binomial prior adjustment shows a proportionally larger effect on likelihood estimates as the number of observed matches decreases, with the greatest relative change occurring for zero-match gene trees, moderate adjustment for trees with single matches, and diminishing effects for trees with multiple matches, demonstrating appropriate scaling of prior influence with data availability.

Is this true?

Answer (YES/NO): NO